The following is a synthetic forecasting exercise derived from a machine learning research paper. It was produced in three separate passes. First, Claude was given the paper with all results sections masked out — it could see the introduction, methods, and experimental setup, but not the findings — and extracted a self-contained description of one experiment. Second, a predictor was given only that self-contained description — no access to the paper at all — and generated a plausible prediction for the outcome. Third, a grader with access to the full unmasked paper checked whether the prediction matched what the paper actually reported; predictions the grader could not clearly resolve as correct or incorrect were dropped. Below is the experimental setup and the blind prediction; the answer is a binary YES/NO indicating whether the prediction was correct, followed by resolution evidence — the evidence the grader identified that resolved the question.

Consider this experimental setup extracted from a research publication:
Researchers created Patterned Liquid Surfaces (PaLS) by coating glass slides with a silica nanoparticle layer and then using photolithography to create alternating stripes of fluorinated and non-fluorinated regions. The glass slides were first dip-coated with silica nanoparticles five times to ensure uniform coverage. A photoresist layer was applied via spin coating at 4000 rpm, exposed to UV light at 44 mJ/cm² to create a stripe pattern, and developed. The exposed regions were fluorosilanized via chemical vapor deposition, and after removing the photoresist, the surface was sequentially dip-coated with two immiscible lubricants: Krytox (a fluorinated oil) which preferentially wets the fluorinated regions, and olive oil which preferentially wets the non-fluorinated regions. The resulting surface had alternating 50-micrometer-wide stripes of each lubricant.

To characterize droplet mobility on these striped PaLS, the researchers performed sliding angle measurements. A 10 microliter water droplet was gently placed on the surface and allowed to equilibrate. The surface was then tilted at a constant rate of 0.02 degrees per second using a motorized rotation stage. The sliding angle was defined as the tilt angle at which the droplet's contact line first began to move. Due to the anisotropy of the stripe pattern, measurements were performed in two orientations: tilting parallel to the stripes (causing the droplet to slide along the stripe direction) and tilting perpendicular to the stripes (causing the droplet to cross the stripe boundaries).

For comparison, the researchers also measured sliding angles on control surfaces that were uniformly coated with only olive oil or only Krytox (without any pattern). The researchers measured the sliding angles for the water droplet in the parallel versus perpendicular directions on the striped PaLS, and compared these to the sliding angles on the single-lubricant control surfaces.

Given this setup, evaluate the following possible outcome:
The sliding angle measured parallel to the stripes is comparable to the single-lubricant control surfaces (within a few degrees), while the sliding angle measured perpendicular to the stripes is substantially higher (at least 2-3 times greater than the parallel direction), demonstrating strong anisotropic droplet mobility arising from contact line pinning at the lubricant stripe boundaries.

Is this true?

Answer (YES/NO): YES